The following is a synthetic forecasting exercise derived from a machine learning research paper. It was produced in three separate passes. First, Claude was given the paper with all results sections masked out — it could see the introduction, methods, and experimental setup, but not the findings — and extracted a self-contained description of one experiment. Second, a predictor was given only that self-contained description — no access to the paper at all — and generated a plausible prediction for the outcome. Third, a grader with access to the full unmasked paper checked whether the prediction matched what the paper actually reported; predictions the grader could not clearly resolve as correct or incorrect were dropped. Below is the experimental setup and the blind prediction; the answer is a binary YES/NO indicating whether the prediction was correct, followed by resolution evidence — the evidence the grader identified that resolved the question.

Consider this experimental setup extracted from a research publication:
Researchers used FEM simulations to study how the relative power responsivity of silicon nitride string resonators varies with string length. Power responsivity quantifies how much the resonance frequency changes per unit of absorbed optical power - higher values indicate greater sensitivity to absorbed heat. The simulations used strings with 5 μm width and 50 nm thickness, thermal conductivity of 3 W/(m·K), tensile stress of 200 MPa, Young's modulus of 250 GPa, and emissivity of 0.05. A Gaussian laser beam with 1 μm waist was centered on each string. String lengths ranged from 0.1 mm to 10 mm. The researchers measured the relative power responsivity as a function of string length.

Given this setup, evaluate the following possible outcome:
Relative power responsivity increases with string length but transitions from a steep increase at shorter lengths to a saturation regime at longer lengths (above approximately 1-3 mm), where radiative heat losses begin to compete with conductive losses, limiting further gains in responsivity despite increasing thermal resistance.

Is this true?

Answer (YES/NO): NO